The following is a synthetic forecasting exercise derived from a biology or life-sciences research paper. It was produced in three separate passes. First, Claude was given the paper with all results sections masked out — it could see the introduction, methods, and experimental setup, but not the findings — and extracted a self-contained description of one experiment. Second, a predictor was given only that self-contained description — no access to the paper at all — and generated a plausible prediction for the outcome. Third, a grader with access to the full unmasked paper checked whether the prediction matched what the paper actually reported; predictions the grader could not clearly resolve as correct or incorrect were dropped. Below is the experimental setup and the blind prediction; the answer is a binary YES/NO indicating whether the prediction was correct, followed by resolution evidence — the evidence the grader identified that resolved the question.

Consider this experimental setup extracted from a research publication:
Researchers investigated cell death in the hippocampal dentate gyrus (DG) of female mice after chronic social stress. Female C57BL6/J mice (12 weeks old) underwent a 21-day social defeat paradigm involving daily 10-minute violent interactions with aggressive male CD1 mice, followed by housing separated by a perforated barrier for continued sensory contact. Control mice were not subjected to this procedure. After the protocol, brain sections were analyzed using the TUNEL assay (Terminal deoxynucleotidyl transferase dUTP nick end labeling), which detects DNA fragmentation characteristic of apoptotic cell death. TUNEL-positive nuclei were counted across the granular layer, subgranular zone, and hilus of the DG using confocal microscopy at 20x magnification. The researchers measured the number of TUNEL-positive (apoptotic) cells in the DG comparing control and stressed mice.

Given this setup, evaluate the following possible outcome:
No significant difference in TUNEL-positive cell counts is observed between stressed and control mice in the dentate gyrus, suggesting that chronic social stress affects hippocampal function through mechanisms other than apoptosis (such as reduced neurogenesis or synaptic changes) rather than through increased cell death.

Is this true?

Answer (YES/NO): NO